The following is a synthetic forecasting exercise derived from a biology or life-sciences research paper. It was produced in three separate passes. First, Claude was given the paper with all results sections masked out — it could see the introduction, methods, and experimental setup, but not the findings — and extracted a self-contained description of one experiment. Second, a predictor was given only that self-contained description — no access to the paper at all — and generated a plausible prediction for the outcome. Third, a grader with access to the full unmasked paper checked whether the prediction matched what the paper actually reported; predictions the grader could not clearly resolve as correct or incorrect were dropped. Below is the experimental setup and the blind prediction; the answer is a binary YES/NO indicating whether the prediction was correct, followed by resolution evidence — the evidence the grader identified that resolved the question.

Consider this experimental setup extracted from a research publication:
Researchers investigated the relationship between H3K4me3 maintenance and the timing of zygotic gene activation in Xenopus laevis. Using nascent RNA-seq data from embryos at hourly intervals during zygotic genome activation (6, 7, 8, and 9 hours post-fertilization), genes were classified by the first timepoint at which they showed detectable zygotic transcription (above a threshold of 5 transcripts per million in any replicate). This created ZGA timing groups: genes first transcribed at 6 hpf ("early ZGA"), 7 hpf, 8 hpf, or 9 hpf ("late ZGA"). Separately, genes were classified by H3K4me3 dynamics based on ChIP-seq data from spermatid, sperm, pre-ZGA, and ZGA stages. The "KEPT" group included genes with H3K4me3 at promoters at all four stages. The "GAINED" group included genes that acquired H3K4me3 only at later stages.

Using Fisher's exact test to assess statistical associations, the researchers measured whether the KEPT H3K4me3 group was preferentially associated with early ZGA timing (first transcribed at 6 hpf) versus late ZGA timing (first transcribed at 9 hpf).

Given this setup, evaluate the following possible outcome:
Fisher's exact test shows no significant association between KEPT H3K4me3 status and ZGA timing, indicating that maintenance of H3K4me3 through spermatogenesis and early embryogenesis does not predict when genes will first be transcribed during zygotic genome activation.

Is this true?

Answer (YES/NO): NO